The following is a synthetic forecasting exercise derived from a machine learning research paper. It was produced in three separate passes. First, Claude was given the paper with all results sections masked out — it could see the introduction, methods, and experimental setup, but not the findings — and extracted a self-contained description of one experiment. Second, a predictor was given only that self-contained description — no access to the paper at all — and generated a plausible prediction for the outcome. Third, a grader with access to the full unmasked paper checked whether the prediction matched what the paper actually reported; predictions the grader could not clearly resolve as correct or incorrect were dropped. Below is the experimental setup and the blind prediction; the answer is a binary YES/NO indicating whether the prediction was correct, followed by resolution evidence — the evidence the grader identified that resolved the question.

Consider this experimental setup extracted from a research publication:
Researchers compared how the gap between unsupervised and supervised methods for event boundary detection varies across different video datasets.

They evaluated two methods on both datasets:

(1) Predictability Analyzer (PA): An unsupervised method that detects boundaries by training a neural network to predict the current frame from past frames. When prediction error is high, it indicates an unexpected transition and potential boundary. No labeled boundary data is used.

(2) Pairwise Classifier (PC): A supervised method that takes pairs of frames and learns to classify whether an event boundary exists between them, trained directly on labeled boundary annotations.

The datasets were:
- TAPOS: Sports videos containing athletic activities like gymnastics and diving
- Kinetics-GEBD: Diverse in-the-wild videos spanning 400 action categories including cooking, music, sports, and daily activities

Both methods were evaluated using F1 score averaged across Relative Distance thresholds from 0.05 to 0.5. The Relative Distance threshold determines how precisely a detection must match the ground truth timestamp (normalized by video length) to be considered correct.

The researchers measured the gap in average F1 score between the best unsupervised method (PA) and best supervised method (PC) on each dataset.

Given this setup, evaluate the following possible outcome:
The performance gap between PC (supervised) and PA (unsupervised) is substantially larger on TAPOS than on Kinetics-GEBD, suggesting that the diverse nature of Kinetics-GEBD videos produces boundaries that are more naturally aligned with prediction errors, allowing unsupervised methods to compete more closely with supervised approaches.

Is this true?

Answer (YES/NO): NO